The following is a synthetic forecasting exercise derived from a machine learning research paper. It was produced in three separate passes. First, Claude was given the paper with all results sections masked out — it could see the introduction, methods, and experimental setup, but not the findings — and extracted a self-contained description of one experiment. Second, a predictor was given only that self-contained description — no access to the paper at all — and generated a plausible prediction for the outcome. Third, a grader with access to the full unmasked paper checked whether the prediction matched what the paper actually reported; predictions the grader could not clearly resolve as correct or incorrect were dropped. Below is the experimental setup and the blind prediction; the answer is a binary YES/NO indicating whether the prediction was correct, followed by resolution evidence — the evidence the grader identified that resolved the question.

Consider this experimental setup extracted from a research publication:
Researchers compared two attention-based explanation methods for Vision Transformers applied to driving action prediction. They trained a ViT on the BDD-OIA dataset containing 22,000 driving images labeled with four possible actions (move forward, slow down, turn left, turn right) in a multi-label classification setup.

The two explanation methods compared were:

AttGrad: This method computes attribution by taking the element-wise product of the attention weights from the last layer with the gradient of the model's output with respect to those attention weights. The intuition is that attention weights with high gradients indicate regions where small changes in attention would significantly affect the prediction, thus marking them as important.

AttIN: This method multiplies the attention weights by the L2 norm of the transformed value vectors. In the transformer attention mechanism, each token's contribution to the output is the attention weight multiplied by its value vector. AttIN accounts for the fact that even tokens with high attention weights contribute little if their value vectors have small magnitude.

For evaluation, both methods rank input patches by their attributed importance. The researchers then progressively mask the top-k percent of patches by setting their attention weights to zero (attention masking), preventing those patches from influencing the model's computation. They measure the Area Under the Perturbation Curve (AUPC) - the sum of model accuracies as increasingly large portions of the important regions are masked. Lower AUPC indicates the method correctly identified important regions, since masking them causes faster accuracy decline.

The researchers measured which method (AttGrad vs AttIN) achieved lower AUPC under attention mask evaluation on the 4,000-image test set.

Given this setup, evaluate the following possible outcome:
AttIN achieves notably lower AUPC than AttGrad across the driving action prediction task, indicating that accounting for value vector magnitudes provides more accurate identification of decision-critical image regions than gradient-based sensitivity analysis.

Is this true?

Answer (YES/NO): YES